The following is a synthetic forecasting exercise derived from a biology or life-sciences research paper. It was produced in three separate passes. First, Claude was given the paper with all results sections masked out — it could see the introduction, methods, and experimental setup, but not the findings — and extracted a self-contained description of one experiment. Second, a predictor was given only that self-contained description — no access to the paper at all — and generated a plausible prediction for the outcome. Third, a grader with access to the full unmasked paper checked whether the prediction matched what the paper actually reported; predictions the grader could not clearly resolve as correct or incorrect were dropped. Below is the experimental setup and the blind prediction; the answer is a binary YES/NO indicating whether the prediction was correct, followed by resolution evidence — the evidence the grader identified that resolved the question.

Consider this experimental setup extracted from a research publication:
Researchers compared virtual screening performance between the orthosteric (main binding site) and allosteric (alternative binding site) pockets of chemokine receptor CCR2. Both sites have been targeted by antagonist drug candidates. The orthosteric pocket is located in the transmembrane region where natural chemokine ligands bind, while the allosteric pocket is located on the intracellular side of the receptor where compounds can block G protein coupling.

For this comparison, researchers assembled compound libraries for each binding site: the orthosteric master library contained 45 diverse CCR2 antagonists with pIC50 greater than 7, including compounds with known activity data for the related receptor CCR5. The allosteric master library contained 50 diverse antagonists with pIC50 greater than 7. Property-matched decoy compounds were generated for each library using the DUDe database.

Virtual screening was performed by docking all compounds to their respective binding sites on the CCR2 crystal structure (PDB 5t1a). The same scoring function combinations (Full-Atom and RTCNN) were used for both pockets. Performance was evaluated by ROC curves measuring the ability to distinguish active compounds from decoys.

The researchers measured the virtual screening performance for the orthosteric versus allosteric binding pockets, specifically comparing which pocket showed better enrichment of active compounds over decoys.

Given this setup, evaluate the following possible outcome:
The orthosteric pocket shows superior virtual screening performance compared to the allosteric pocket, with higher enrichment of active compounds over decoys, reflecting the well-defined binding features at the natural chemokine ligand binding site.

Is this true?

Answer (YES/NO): YES